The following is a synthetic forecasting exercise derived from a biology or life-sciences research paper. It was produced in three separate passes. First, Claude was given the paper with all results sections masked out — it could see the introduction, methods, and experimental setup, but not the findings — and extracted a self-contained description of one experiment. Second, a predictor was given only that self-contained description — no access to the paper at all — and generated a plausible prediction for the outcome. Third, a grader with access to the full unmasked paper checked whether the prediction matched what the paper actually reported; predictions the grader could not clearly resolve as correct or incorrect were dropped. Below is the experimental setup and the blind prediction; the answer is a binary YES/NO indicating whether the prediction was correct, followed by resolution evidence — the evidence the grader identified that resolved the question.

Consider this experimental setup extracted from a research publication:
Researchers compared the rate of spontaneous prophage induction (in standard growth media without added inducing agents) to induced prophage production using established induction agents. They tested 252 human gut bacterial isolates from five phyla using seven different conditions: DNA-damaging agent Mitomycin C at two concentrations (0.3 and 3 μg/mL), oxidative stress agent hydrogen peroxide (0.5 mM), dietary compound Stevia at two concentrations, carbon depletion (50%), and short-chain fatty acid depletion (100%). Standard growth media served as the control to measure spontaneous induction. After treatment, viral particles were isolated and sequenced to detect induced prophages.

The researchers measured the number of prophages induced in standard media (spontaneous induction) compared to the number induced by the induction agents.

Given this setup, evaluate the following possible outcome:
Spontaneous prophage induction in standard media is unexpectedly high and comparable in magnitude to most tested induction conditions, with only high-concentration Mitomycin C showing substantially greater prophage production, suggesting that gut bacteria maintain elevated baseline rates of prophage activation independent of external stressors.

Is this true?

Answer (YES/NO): NO